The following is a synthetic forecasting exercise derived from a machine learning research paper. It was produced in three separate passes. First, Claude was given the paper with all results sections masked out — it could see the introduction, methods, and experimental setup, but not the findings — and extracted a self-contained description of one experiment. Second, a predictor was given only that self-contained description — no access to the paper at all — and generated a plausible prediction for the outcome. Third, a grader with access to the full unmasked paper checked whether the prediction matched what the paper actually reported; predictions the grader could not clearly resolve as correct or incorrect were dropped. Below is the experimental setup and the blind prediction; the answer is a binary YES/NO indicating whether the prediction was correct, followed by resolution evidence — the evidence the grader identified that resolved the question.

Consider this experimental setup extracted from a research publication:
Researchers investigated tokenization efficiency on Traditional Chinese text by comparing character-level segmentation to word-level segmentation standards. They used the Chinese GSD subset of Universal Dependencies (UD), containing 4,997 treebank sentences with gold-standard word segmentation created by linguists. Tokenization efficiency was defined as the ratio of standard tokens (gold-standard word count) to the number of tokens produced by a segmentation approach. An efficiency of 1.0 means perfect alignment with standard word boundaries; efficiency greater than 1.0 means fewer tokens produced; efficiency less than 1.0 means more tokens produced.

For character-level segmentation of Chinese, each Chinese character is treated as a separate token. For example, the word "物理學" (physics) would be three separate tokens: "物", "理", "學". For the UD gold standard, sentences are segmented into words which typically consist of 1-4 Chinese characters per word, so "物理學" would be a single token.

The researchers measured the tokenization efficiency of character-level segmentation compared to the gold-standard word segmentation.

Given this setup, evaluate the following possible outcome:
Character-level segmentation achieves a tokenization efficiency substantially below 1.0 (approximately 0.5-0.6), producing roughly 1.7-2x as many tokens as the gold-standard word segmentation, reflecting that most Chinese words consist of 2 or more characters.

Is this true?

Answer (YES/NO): NO